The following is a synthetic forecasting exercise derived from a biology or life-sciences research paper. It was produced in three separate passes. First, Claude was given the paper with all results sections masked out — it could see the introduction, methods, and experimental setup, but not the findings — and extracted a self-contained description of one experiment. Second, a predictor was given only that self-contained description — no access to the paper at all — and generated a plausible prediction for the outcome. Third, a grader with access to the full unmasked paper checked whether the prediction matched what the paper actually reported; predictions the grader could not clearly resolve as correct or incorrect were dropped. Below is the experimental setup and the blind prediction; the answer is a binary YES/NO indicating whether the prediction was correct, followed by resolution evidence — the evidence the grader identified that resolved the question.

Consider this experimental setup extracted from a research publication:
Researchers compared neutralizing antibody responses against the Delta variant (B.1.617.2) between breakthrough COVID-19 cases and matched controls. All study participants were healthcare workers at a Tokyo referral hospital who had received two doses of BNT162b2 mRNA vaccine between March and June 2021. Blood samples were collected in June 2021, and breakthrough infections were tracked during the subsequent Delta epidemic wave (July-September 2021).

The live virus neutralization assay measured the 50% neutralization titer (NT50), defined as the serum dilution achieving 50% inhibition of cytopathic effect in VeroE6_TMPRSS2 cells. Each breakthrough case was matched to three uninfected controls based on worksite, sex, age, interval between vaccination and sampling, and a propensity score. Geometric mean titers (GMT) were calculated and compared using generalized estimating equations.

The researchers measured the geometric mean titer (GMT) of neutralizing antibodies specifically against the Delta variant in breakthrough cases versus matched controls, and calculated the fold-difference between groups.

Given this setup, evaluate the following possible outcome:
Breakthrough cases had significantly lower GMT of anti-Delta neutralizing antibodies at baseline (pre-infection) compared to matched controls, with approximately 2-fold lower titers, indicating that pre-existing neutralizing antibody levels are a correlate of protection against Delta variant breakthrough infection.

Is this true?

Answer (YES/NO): NO